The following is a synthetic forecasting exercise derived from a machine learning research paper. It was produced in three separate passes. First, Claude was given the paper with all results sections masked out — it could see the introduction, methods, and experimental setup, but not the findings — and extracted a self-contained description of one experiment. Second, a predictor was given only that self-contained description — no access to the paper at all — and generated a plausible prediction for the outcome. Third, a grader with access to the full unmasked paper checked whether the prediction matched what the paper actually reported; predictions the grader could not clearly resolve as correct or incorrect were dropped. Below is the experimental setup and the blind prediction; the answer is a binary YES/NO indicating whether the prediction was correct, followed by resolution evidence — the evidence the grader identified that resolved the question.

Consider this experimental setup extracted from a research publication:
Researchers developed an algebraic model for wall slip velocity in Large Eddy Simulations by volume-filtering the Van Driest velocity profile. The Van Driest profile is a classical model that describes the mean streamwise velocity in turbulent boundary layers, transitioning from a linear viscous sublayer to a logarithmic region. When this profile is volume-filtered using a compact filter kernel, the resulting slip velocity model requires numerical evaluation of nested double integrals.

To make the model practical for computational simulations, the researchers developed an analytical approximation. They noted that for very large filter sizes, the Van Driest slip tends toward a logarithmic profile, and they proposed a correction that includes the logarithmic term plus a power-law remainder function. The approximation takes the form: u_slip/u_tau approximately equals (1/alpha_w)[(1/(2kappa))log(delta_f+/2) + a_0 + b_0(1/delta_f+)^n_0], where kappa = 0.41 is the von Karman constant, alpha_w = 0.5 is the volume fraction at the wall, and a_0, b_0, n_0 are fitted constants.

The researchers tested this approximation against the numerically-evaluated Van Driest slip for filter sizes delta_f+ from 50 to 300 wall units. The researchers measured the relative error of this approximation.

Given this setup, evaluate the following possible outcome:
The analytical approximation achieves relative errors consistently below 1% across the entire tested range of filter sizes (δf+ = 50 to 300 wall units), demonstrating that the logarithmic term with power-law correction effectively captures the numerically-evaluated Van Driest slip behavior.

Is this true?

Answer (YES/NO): NO